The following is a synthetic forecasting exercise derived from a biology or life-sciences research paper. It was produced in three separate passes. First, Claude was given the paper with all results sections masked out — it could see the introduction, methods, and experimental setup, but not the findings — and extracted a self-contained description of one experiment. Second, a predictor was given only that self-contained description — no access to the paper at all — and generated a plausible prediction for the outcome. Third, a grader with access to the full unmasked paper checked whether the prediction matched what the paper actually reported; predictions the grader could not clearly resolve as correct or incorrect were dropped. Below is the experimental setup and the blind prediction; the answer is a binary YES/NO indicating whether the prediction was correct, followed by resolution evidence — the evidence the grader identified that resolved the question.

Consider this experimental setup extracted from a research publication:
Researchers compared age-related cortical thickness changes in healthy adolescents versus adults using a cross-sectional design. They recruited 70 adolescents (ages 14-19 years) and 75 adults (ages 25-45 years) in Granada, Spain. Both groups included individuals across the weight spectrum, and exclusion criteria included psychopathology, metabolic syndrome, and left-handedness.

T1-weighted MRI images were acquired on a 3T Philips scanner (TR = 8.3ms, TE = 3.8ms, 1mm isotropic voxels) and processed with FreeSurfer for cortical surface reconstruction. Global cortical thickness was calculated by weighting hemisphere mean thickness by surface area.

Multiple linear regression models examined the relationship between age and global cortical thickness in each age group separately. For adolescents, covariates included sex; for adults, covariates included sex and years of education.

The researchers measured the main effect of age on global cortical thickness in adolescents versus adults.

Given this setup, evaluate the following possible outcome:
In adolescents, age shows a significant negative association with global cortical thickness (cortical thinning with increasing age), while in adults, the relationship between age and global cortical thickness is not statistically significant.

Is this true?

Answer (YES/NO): NO